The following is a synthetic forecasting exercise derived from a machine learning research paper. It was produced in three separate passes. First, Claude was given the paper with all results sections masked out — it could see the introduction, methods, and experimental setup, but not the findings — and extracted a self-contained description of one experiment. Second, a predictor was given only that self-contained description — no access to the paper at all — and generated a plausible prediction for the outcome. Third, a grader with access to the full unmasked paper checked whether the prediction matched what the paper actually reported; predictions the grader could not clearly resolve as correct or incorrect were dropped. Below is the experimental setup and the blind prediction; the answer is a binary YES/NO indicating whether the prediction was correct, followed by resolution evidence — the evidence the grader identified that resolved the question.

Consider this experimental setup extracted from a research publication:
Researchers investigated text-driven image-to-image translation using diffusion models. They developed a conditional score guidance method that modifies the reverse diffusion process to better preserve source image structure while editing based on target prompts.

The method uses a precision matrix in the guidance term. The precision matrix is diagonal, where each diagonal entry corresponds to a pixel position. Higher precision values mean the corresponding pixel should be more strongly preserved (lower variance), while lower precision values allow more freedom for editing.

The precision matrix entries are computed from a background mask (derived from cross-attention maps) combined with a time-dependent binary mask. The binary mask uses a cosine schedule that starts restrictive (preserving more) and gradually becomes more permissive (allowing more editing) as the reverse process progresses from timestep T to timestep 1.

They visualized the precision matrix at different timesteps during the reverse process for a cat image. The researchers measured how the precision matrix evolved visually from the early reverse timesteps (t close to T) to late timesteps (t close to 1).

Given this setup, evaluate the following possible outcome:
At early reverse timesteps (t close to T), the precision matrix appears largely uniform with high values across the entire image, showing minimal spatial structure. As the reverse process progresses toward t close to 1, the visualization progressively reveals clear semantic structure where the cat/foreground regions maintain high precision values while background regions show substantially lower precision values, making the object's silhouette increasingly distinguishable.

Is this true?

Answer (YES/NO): NO